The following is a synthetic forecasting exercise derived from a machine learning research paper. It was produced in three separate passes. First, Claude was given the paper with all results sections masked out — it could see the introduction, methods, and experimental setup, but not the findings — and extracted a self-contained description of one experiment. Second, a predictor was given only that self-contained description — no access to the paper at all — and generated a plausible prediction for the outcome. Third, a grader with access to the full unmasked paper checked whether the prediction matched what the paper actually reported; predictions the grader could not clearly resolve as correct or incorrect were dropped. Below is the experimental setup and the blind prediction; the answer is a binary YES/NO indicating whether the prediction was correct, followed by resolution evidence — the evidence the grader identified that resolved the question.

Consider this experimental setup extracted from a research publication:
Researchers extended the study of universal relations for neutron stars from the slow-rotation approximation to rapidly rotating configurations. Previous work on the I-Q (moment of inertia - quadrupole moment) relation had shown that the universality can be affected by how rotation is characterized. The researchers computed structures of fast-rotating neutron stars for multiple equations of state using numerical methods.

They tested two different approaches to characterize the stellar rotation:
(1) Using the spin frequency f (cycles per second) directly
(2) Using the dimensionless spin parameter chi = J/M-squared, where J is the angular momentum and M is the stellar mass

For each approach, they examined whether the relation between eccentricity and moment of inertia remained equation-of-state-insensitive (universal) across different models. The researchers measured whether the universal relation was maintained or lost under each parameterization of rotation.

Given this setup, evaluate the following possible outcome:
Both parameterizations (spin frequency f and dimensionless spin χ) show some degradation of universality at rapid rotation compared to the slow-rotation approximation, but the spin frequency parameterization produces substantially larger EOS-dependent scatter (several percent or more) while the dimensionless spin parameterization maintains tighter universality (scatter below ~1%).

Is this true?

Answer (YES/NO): NO